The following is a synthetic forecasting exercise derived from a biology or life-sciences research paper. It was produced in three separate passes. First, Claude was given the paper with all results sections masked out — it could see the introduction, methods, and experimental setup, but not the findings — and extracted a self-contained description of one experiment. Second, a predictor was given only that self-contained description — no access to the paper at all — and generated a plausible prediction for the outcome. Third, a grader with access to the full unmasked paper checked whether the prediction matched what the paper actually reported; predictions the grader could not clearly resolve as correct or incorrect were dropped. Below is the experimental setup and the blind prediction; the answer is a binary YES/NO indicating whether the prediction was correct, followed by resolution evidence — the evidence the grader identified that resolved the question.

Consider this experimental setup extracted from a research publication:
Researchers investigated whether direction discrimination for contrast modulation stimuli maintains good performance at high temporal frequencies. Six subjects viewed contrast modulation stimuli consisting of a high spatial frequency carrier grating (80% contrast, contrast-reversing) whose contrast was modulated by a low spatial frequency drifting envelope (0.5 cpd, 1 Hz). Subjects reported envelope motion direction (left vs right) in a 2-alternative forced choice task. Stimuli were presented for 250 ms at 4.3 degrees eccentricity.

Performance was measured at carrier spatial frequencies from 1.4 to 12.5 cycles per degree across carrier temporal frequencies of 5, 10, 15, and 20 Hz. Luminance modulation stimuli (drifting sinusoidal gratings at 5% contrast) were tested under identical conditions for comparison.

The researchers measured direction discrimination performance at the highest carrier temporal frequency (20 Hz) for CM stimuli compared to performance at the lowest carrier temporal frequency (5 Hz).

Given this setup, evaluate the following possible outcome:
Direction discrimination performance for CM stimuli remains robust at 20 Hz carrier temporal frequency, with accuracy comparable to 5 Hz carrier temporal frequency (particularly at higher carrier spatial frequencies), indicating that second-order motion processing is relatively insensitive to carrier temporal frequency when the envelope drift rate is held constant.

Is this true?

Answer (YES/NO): YES